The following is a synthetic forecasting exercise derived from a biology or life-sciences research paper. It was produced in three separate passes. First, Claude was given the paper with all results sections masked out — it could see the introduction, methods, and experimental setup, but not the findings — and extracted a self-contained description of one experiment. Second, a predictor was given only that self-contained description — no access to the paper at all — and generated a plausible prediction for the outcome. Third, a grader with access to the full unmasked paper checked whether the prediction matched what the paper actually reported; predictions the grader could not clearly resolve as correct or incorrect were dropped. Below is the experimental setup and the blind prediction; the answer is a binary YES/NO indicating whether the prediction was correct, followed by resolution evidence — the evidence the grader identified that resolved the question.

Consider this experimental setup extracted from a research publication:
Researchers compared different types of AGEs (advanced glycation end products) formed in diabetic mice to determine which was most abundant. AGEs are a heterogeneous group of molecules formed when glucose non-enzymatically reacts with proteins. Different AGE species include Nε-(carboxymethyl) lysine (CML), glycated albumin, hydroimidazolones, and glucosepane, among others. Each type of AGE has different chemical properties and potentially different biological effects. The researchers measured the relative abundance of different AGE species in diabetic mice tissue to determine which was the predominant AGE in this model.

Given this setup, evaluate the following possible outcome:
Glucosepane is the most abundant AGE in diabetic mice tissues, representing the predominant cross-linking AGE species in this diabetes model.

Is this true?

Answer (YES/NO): NO